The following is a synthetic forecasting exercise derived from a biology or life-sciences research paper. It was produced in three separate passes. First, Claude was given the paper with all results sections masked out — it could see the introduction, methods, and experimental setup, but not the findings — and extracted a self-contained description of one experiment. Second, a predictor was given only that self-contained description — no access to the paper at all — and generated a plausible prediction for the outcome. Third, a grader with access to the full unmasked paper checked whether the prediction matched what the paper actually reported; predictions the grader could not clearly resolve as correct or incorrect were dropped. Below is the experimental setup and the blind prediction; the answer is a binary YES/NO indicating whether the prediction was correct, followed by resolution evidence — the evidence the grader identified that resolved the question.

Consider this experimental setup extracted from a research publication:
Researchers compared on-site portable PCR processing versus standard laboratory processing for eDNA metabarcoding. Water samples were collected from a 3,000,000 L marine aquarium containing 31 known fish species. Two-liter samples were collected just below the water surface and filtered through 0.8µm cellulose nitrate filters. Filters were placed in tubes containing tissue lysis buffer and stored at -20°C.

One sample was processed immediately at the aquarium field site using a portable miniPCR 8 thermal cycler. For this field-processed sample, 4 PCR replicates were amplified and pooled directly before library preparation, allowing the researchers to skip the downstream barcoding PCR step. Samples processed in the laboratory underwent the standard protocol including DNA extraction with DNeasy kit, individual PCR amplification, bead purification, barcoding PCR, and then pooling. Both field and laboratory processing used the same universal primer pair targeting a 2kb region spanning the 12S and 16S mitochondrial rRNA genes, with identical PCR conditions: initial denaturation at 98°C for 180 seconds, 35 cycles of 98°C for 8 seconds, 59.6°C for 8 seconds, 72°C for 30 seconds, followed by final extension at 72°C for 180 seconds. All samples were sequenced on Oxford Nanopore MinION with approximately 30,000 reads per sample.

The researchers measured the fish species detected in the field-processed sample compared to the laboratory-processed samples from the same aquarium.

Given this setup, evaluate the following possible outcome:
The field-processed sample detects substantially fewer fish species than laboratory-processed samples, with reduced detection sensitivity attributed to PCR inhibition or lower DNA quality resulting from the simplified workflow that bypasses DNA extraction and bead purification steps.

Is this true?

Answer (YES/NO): NO